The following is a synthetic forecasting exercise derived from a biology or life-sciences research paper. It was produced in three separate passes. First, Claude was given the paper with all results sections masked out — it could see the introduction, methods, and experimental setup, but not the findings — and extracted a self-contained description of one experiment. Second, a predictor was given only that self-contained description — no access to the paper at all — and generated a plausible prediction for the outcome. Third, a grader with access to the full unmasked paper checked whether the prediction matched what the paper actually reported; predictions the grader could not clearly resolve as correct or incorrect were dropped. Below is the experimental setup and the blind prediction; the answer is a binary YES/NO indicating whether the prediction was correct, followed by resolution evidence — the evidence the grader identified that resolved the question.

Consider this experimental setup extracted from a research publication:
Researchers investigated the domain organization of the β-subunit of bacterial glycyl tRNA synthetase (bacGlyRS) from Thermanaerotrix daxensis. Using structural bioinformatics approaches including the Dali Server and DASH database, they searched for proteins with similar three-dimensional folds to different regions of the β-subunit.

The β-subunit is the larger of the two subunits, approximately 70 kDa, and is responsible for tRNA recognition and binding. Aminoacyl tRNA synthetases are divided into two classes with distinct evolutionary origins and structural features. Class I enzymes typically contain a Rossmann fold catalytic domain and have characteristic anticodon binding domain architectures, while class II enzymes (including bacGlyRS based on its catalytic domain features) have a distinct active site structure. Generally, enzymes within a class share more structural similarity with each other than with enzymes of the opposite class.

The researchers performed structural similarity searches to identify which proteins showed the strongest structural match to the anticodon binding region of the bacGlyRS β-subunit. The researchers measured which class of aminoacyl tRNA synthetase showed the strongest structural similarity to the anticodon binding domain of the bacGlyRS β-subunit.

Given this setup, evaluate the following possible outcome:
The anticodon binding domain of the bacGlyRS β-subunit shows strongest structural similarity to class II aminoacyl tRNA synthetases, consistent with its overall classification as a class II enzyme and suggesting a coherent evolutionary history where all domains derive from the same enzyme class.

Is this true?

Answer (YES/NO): NO